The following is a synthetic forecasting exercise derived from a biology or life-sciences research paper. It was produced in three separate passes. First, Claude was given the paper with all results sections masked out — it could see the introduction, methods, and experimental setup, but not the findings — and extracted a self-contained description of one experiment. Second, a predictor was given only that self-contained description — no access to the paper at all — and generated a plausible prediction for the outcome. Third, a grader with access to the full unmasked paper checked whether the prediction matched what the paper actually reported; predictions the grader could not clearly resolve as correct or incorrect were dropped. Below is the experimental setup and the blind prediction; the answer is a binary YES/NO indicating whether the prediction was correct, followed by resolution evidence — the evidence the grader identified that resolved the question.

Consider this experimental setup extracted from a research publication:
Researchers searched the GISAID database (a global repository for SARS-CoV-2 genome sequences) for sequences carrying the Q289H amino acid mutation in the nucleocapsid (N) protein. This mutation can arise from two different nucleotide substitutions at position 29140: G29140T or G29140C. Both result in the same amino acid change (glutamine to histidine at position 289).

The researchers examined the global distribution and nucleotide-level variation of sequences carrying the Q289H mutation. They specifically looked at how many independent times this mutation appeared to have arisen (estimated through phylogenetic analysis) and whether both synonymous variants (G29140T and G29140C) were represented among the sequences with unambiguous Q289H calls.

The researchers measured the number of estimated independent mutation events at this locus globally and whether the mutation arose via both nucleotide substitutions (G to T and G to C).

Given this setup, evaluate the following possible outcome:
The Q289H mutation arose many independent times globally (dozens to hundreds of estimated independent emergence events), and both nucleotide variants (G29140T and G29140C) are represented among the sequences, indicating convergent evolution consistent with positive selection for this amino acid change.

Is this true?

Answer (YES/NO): NO